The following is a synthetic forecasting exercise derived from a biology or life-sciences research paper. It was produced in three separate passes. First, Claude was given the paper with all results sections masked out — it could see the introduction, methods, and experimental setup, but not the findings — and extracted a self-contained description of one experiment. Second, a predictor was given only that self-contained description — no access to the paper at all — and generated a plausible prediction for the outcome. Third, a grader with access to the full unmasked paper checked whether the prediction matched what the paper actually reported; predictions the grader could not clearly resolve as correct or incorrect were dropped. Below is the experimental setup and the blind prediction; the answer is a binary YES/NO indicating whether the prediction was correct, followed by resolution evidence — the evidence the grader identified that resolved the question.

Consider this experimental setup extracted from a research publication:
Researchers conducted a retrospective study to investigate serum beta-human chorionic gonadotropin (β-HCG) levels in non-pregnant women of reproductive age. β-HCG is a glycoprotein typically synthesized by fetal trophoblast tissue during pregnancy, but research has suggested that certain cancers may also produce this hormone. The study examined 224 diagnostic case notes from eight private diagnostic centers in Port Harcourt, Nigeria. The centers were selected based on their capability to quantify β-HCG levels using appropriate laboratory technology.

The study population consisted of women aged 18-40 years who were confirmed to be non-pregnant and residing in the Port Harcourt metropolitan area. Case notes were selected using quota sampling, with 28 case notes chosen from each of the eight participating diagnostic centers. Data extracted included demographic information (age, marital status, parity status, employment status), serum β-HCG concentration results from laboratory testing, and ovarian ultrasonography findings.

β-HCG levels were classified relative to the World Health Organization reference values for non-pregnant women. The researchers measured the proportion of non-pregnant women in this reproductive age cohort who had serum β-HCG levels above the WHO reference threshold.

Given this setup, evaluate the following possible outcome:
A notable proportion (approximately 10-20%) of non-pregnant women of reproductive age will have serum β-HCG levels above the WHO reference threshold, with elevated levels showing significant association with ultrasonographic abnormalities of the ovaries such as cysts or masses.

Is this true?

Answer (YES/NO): NO